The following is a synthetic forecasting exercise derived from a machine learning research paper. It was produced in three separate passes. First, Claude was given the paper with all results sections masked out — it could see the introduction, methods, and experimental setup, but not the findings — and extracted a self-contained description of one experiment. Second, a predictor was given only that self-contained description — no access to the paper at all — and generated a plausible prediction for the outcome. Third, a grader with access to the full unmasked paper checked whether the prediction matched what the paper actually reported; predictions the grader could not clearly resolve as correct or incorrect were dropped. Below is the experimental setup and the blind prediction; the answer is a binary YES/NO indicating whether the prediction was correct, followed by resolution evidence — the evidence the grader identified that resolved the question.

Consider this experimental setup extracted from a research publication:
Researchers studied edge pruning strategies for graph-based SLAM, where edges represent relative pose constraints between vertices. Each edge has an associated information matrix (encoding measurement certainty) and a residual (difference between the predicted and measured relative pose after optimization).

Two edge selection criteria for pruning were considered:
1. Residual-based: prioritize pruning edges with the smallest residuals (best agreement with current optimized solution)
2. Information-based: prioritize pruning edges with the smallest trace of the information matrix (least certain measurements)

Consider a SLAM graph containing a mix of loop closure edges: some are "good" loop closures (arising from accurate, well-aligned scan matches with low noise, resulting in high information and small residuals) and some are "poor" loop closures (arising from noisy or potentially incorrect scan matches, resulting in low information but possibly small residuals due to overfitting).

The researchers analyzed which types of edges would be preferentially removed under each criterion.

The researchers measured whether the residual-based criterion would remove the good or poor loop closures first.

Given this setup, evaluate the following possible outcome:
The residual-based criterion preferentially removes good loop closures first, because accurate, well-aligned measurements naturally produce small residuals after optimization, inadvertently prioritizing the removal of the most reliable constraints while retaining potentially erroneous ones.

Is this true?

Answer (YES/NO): YES